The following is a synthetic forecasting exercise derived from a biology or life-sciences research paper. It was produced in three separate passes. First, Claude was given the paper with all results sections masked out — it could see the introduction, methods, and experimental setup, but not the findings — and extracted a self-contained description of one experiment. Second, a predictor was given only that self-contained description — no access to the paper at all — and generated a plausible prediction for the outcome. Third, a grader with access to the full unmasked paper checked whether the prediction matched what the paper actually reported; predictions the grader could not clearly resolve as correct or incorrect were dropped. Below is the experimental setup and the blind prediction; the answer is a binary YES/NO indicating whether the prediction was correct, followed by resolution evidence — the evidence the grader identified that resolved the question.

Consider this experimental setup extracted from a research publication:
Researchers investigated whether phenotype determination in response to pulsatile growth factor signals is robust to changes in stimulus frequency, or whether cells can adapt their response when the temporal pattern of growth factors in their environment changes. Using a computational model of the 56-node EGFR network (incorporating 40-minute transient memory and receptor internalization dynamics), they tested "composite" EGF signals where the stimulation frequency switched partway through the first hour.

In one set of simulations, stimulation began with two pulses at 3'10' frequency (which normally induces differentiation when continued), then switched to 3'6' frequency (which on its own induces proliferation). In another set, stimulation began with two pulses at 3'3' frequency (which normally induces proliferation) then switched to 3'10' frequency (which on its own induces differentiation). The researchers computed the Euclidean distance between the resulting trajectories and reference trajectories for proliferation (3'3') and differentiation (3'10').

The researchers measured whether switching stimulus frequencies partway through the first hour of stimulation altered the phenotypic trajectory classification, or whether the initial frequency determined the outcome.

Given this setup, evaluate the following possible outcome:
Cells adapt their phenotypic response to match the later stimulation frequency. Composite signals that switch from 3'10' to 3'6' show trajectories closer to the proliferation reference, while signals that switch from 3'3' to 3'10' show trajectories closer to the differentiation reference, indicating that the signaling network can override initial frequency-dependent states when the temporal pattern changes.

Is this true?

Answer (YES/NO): NO